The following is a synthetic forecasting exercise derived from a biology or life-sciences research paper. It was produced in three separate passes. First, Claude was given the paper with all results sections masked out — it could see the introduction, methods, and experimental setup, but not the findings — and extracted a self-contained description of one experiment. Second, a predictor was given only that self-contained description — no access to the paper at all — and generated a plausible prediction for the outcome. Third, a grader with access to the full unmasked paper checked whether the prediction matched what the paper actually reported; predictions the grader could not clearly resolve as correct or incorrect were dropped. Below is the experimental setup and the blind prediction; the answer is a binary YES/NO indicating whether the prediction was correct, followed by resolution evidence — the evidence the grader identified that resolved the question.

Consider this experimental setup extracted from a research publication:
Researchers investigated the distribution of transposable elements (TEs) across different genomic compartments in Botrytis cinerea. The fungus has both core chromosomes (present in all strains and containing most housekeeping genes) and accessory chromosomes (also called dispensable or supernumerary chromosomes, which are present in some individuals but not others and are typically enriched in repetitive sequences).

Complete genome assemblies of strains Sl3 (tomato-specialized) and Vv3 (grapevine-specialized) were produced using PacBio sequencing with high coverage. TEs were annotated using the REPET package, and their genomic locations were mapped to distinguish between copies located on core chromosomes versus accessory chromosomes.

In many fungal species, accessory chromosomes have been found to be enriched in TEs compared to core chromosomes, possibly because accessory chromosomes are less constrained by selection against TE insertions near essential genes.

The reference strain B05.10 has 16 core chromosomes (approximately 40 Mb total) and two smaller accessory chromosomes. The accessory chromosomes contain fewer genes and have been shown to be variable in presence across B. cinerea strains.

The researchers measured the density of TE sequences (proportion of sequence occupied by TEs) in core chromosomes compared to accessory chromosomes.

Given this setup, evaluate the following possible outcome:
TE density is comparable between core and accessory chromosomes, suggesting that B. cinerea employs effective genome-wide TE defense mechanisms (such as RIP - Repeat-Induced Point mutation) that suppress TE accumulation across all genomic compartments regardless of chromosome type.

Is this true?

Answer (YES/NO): NO